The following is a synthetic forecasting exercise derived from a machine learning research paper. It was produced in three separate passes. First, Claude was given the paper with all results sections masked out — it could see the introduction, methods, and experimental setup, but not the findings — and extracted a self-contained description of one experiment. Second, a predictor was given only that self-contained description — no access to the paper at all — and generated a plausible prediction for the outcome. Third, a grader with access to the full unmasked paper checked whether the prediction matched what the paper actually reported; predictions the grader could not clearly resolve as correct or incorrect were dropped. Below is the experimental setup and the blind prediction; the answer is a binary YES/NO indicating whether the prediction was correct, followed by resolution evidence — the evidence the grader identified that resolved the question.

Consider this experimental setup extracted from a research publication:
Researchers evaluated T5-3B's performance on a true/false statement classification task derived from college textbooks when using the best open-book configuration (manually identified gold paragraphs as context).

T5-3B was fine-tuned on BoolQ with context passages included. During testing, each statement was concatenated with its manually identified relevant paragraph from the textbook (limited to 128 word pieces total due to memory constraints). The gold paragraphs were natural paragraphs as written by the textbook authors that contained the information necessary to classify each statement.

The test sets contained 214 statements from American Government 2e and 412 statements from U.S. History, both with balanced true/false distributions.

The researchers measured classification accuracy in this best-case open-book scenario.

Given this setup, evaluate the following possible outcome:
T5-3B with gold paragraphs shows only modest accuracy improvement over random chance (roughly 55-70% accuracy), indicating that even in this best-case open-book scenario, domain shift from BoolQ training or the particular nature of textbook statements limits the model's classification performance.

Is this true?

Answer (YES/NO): NO